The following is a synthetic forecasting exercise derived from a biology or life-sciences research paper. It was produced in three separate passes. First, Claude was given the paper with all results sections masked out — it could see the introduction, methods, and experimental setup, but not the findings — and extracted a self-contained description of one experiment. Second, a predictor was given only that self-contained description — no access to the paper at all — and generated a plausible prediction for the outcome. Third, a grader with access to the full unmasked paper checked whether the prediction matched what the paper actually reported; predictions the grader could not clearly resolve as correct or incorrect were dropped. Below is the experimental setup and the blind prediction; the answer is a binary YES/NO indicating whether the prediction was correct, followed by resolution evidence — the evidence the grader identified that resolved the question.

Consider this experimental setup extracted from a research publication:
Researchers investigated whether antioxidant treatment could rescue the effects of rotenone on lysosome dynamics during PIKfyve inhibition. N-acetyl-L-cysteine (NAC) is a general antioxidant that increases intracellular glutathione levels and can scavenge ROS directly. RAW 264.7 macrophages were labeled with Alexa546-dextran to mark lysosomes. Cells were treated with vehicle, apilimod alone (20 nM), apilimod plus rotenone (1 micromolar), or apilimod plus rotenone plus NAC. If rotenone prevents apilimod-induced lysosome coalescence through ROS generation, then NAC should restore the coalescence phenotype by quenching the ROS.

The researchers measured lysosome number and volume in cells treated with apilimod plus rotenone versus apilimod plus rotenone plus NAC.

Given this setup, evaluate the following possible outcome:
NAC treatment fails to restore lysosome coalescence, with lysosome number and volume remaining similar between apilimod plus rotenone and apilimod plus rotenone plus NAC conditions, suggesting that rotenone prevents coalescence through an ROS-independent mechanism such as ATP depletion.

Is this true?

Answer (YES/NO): NO